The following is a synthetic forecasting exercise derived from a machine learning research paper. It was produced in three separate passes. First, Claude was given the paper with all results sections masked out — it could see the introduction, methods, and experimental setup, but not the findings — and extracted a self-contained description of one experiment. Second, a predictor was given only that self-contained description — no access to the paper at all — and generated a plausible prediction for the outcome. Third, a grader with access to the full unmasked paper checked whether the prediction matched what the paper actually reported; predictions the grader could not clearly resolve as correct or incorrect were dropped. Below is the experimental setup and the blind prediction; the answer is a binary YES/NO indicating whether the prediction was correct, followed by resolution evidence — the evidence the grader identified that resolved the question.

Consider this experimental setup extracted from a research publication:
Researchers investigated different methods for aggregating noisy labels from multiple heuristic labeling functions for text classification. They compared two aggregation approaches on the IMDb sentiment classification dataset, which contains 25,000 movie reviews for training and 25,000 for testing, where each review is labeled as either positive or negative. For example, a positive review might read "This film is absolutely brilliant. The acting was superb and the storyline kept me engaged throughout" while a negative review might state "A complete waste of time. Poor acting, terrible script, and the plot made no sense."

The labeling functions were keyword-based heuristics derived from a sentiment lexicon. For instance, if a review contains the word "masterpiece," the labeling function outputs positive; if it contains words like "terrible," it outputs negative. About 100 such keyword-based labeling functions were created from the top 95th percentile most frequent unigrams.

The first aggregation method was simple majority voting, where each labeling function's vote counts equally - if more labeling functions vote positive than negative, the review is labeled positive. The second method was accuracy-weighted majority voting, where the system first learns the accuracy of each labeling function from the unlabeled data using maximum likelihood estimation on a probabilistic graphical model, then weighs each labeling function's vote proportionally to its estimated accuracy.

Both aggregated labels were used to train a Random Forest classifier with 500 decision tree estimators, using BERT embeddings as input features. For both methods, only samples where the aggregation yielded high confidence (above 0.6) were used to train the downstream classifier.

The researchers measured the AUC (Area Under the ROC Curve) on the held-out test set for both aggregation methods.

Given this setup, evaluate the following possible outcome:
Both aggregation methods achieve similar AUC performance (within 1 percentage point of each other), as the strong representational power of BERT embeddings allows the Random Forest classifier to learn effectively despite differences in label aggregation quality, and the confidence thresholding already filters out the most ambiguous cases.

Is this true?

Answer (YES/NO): NO